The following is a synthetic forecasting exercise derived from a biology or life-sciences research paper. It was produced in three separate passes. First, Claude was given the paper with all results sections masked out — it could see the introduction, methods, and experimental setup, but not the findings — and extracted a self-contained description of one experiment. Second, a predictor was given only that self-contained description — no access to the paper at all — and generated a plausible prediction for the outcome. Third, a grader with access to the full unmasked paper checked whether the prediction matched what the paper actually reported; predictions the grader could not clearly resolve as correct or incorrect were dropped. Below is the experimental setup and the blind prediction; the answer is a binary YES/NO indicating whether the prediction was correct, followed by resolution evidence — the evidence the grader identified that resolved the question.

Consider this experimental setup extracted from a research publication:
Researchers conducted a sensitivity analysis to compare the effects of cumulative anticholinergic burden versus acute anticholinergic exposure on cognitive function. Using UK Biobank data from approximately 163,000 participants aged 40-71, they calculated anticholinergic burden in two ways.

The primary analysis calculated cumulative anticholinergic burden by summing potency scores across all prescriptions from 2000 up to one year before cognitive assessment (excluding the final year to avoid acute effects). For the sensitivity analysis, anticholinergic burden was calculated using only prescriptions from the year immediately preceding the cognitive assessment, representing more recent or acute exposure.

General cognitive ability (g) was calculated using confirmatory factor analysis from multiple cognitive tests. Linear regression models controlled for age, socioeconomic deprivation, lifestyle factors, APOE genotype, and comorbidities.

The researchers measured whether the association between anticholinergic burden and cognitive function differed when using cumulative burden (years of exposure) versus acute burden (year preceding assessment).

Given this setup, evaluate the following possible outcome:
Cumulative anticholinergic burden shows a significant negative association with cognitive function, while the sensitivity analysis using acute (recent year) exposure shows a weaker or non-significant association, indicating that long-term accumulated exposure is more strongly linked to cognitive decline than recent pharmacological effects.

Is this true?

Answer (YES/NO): YES